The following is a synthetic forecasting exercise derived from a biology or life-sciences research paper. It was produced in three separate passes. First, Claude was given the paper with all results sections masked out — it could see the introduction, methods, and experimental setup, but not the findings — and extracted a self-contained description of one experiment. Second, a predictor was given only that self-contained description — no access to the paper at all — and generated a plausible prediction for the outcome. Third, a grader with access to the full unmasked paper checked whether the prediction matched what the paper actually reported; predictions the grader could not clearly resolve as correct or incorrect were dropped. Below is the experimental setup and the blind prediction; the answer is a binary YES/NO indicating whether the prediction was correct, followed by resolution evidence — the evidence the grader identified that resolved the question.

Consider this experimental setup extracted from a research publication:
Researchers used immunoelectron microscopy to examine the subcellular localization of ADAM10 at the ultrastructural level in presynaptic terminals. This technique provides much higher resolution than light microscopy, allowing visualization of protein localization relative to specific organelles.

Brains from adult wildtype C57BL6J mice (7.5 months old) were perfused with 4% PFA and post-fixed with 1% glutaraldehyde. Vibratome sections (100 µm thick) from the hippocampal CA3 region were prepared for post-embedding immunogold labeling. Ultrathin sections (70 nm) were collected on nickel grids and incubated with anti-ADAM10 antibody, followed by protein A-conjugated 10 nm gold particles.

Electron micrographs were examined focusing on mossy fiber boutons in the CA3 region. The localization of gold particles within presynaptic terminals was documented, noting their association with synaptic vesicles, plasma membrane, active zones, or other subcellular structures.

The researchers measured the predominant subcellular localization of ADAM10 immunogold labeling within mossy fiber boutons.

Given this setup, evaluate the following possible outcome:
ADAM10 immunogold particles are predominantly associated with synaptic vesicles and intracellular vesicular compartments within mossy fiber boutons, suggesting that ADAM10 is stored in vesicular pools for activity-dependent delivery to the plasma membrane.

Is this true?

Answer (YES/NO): YES